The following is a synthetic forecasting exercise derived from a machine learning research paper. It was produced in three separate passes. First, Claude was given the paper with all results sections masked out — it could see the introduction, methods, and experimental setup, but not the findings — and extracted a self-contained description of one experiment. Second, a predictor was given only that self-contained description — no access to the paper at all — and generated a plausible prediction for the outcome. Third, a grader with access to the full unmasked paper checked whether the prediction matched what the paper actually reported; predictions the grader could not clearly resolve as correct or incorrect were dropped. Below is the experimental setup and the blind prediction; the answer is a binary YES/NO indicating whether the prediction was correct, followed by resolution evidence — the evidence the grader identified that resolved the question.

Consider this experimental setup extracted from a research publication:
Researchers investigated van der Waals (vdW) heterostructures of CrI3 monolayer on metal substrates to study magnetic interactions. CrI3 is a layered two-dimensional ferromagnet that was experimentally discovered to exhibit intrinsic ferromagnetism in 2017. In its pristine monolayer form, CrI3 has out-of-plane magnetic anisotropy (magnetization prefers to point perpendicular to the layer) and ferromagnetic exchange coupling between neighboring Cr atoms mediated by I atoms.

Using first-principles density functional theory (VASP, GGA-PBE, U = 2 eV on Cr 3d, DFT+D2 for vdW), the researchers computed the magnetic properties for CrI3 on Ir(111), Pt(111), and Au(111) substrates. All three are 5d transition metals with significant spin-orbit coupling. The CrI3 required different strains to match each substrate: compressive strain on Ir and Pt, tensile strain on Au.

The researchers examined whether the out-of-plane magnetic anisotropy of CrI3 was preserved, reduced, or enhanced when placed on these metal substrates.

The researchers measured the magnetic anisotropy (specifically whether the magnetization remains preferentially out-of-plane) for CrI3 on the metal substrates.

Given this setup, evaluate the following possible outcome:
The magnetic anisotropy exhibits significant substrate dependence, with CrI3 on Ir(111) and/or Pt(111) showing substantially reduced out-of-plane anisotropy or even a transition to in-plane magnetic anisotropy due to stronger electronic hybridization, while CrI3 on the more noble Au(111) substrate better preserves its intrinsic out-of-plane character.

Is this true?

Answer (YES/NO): NO